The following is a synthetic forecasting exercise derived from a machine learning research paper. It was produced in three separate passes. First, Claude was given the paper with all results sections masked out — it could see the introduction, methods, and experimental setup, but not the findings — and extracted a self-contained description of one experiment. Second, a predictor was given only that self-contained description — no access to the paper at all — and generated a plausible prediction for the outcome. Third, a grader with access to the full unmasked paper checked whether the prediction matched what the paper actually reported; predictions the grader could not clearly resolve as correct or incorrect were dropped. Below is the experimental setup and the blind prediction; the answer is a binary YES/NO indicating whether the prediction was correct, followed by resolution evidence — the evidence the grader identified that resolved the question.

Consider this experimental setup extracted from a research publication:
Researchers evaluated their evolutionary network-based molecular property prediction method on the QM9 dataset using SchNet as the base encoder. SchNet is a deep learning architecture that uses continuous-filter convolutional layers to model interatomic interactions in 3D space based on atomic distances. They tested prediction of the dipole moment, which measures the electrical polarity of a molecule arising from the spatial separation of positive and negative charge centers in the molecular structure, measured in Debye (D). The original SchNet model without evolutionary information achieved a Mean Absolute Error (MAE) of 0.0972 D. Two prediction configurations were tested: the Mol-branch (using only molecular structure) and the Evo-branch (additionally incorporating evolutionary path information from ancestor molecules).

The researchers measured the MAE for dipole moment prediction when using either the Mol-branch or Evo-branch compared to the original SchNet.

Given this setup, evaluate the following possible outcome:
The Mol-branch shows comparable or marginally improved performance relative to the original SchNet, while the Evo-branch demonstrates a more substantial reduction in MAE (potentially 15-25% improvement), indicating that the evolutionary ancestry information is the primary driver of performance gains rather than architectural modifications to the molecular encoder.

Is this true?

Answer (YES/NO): NO